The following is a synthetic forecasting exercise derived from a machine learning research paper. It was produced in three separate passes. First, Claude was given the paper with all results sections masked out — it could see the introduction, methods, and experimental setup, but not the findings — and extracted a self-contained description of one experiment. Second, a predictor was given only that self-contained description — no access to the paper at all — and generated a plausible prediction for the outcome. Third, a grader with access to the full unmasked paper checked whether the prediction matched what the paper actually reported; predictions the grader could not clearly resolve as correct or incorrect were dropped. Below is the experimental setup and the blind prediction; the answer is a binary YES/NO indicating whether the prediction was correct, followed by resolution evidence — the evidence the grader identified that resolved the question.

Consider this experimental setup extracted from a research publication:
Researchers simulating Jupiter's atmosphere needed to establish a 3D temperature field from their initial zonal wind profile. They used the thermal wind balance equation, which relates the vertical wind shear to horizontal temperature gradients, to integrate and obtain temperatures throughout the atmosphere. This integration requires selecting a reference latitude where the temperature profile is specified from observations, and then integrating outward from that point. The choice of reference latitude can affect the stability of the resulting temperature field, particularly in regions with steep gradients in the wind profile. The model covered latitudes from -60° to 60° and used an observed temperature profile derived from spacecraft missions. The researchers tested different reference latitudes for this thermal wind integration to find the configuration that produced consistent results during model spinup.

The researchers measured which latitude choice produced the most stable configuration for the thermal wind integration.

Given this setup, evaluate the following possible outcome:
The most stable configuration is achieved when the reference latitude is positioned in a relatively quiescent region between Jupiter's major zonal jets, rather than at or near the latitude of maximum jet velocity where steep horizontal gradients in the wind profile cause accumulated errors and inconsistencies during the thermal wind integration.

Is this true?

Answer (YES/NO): NO